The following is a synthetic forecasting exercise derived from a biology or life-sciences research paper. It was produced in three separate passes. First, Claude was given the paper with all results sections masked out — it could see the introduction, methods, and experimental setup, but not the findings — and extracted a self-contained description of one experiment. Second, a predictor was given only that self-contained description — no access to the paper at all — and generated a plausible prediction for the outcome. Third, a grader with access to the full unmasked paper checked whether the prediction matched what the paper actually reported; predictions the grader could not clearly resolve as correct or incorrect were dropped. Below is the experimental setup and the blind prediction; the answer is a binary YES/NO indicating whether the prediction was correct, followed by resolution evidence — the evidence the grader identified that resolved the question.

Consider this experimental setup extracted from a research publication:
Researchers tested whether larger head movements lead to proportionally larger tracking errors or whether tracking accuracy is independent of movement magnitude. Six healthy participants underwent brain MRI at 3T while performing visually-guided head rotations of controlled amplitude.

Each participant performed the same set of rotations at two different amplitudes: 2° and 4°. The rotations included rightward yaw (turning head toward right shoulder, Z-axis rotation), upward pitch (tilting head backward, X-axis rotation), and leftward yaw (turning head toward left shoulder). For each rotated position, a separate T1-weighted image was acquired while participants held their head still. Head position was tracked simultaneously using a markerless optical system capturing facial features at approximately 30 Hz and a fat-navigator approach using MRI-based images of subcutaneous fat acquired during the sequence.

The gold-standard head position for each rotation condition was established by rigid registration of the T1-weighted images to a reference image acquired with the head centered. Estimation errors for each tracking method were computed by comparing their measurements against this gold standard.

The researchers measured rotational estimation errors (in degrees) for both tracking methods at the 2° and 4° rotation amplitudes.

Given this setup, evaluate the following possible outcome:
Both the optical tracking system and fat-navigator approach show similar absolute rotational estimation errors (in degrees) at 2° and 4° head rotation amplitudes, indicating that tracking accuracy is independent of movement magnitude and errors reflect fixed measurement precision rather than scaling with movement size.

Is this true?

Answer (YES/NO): NO